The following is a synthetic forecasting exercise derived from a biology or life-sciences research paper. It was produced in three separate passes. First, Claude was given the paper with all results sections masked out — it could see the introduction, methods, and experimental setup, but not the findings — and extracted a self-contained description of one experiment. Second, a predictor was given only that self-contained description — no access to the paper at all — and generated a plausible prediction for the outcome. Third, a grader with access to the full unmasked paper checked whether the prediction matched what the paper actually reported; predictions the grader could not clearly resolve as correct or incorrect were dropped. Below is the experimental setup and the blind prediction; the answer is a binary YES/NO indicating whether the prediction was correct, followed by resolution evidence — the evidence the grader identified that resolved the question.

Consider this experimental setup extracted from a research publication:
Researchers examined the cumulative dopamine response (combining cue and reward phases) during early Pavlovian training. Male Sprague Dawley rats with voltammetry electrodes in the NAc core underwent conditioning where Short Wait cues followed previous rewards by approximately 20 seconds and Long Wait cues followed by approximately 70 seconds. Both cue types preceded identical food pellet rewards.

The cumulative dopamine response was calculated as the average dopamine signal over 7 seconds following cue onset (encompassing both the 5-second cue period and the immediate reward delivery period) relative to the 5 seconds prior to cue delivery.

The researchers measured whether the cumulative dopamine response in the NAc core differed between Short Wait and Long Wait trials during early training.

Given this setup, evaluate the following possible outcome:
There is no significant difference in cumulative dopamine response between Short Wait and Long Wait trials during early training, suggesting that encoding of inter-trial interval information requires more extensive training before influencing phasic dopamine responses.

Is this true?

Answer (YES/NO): NO